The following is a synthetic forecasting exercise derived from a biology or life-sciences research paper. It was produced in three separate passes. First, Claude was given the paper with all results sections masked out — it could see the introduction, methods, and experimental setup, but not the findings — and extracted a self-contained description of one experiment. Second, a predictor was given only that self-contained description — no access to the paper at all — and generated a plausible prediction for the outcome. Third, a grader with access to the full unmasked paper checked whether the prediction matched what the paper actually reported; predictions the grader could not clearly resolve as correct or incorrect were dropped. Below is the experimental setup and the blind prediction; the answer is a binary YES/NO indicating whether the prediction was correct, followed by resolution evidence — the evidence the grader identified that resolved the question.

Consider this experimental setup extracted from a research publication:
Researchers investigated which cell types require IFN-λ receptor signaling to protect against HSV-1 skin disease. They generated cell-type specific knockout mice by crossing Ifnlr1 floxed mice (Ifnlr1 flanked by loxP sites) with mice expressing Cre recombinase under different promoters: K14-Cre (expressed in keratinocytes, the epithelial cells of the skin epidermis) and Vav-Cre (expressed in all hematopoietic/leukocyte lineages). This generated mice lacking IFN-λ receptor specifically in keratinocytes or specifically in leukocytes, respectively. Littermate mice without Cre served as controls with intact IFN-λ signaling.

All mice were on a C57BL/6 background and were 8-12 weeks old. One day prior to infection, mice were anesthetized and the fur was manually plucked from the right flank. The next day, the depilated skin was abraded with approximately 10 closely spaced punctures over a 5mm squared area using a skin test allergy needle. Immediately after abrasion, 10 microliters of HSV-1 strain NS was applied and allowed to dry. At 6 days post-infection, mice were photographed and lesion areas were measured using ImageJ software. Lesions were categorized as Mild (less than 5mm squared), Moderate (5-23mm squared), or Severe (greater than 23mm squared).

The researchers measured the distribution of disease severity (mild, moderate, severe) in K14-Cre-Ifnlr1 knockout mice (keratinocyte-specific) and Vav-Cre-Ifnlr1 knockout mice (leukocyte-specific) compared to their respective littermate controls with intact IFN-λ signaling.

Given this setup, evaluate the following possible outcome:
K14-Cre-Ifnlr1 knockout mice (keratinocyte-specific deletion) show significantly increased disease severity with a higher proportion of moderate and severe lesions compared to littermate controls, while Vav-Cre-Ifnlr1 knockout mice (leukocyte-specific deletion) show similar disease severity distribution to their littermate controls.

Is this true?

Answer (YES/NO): NO